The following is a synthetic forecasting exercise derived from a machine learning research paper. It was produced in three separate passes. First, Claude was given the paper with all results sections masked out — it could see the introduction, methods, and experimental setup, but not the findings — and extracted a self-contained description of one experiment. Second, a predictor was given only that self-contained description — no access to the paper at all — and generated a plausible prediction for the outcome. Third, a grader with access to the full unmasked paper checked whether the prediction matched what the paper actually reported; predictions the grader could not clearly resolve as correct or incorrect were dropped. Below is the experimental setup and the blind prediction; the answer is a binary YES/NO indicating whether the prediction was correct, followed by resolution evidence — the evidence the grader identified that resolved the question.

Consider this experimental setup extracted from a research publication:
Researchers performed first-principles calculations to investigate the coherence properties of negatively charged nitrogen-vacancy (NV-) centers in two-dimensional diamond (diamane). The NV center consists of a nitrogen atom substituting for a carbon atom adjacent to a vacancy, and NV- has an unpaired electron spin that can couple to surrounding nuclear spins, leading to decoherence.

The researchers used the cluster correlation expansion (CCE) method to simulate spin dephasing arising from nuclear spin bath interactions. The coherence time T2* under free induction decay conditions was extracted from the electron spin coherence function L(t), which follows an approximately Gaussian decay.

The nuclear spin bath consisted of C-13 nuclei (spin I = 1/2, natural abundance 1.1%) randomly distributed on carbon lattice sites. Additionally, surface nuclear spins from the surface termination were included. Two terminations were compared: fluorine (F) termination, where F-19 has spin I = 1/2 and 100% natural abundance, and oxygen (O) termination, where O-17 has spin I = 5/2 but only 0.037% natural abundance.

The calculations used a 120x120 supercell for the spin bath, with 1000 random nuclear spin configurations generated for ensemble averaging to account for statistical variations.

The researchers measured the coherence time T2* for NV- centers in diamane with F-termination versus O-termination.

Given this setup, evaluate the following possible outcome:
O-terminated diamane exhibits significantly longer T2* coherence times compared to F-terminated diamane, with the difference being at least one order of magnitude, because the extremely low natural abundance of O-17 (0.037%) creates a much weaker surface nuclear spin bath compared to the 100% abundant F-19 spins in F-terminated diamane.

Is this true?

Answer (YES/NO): YES